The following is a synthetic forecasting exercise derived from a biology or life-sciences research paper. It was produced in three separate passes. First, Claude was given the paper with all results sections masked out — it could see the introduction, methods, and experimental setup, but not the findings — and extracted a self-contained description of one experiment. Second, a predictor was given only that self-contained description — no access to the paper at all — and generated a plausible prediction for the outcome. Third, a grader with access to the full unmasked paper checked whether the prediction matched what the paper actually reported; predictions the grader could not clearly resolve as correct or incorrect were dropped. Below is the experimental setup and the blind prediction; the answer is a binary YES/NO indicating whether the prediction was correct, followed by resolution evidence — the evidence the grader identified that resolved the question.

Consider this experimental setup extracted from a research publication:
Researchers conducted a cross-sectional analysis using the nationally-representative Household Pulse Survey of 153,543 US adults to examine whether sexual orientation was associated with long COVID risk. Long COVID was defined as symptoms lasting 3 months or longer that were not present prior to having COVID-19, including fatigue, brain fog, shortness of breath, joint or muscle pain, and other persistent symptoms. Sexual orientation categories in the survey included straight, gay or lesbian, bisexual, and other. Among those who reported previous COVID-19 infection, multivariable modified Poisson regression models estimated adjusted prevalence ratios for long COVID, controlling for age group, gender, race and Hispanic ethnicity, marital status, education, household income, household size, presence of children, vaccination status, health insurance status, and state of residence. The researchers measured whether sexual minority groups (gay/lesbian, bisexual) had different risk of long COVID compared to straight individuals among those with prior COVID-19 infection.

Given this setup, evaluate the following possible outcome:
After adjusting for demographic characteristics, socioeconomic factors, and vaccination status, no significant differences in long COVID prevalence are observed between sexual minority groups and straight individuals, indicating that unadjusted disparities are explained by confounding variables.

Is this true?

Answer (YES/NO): NO